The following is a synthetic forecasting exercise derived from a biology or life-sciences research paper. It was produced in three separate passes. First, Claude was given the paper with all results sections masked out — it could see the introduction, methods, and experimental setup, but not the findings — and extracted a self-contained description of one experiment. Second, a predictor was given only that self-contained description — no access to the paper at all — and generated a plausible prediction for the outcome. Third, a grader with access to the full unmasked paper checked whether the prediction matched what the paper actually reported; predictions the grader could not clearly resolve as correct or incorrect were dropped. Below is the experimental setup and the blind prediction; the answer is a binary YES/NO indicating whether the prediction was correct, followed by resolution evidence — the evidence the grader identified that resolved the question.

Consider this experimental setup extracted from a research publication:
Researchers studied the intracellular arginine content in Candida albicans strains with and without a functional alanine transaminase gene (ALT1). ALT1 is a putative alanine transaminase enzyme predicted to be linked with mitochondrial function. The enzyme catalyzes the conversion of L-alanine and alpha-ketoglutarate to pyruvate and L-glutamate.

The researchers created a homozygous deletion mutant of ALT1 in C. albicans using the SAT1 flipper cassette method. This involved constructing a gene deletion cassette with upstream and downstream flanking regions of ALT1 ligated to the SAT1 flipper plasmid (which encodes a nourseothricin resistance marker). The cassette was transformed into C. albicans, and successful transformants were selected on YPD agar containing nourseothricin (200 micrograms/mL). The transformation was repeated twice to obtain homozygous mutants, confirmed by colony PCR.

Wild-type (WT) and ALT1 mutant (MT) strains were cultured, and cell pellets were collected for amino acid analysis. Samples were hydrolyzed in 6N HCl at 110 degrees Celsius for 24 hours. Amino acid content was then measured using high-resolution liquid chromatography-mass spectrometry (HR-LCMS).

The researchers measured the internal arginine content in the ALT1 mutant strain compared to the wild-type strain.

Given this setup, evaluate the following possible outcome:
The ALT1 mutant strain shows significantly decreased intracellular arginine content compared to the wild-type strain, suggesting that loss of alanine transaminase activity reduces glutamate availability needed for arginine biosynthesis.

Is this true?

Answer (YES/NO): YES